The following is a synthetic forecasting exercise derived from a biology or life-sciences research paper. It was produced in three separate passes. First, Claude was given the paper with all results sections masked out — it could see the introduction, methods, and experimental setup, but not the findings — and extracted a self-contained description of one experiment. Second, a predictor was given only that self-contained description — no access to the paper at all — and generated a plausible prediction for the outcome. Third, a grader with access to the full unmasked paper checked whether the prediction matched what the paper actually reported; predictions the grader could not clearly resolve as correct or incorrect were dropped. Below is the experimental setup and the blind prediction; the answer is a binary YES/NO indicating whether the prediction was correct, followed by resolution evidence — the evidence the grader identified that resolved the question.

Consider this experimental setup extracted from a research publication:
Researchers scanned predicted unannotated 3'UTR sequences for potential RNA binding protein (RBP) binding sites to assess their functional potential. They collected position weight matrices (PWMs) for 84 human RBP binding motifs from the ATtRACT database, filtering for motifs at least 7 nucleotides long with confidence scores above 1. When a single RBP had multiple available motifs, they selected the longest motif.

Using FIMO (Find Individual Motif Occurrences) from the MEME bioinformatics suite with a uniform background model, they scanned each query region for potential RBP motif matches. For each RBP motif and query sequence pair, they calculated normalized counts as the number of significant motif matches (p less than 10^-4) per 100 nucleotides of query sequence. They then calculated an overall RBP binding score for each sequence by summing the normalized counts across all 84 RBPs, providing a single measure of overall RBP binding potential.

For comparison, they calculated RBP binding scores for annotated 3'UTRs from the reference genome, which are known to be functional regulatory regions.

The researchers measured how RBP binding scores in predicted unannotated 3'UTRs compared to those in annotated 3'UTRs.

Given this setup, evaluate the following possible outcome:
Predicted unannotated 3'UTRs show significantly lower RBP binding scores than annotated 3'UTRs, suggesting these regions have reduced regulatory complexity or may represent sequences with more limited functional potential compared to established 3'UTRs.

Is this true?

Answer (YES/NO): NO